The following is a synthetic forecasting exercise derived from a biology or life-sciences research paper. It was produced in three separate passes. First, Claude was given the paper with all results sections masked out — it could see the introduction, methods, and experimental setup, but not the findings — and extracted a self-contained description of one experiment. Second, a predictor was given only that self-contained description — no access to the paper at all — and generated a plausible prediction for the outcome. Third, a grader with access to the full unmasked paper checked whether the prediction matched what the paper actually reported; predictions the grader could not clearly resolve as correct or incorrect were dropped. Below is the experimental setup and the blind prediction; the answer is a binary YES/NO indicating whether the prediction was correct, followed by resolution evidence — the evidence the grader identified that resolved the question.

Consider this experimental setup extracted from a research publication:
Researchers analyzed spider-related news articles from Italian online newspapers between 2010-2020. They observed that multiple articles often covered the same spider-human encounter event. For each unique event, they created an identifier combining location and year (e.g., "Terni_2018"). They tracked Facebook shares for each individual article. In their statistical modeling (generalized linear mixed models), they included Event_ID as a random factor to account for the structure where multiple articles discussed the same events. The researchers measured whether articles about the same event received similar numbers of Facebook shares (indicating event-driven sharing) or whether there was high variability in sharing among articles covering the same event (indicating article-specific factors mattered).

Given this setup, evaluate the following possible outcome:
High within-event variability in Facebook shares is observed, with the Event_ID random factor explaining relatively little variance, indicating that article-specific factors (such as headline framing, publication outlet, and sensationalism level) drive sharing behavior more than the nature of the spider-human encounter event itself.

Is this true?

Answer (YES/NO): YES